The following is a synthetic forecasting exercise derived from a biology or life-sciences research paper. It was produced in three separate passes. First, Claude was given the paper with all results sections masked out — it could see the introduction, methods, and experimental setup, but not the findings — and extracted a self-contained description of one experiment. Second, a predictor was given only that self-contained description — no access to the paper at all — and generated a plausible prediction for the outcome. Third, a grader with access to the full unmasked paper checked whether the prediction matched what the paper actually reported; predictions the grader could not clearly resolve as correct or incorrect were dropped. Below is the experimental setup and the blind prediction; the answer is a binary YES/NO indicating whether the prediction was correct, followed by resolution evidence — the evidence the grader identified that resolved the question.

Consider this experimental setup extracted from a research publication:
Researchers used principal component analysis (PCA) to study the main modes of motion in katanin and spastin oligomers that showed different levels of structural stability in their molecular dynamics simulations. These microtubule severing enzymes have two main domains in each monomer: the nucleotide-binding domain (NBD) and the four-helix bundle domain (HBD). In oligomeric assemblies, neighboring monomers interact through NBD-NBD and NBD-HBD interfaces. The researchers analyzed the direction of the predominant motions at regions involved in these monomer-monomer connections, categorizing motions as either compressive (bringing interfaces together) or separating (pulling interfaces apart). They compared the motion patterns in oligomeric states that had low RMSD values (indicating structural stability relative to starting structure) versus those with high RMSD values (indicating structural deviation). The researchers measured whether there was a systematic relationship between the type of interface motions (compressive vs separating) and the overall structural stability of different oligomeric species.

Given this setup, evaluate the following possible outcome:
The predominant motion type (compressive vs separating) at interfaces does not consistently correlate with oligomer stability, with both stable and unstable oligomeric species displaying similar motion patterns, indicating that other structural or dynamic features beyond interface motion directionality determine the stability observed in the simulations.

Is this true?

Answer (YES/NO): NO